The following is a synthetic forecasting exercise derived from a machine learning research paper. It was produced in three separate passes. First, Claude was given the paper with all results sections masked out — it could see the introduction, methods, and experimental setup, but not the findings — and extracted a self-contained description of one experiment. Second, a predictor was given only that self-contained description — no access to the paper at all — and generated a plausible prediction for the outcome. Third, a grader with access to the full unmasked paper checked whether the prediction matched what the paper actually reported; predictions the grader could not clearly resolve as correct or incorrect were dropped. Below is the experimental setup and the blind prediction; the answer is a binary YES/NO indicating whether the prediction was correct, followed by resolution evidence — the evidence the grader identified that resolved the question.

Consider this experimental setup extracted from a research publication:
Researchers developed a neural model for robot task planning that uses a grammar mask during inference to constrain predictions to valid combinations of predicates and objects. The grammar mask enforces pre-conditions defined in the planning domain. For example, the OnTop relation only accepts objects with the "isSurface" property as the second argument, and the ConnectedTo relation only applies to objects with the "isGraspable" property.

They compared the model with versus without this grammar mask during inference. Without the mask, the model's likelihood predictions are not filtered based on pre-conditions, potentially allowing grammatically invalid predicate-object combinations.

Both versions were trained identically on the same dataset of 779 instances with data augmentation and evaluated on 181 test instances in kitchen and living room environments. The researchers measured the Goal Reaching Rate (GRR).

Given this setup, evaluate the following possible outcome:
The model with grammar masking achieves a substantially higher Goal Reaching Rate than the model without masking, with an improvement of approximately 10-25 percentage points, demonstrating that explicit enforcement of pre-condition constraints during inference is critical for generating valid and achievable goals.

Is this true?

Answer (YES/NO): NO